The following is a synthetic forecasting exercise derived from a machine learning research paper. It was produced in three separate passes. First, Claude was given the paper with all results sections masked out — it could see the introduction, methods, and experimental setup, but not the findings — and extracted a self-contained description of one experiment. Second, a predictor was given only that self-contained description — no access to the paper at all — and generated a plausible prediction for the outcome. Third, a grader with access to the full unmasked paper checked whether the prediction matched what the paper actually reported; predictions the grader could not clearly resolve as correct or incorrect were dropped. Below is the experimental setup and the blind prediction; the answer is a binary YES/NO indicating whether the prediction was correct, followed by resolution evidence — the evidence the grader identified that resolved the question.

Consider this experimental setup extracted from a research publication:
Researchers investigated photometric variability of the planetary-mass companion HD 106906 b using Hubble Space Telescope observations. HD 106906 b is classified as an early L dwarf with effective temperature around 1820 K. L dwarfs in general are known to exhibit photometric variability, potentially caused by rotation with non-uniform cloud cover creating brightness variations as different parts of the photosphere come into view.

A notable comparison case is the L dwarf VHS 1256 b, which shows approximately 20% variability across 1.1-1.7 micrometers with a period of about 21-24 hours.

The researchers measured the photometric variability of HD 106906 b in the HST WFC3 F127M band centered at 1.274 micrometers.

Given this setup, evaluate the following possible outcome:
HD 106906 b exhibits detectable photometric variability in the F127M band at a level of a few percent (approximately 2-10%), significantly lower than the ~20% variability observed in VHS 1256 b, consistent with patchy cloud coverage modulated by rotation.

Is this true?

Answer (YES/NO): NO